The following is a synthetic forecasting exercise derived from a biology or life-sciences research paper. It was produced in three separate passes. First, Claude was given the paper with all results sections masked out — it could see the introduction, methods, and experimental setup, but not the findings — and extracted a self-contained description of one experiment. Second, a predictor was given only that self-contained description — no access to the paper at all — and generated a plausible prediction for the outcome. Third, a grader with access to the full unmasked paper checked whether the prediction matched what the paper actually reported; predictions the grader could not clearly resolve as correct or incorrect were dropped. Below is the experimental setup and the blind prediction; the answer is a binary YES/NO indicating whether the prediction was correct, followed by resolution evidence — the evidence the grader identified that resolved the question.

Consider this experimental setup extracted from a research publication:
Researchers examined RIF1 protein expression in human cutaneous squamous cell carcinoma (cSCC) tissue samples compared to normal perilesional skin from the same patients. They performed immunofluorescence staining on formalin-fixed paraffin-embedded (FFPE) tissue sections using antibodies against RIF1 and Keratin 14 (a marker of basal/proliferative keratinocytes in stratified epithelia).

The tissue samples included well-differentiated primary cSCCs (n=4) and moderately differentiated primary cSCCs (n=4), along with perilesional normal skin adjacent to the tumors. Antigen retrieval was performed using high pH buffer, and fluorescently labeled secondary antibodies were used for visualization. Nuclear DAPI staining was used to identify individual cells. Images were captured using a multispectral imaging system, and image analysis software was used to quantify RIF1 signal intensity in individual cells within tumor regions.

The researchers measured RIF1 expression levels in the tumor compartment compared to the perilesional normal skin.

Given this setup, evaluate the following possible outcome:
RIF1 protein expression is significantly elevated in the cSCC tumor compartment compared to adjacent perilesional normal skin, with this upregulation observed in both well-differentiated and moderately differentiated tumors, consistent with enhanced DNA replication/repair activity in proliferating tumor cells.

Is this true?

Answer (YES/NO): YES